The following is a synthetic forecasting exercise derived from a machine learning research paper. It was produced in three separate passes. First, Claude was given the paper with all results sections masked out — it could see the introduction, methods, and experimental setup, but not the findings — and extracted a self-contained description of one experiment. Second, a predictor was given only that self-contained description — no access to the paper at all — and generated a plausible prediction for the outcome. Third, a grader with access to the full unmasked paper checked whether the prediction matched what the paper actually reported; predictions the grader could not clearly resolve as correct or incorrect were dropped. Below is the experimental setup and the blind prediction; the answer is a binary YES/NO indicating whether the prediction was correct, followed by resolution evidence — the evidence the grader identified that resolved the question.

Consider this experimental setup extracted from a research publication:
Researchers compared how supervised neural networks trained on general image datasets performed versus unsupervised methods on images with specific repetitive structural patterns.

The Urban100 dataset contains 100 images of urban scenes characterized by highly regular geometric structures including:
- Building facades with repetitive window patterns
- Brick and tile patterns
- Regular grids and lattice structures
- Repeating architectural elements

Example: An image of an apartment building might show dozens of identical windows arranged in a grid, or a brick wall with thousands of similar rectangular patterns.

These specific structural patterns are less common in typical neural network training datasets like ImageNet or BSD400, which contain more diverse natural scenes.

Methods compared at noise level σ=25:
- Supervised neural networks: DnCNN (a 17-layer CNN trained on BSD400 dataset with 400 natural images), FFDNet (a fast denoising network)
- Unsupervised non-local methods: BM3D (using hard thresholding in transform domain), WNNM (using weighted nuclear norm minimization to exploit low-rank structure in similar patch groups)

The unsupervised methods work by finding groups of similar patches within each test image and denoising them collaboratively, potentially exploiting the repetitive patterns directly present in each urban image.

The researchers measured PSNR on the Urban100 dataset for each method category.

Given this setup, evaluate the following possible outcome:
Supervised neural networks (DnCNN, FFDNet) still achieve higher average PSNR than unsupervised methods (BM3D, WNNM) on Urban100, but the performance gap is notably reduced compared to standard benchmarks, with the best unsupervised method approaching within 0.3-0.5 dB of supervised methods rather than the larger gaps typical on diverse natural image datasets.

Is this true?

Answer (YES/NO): NO